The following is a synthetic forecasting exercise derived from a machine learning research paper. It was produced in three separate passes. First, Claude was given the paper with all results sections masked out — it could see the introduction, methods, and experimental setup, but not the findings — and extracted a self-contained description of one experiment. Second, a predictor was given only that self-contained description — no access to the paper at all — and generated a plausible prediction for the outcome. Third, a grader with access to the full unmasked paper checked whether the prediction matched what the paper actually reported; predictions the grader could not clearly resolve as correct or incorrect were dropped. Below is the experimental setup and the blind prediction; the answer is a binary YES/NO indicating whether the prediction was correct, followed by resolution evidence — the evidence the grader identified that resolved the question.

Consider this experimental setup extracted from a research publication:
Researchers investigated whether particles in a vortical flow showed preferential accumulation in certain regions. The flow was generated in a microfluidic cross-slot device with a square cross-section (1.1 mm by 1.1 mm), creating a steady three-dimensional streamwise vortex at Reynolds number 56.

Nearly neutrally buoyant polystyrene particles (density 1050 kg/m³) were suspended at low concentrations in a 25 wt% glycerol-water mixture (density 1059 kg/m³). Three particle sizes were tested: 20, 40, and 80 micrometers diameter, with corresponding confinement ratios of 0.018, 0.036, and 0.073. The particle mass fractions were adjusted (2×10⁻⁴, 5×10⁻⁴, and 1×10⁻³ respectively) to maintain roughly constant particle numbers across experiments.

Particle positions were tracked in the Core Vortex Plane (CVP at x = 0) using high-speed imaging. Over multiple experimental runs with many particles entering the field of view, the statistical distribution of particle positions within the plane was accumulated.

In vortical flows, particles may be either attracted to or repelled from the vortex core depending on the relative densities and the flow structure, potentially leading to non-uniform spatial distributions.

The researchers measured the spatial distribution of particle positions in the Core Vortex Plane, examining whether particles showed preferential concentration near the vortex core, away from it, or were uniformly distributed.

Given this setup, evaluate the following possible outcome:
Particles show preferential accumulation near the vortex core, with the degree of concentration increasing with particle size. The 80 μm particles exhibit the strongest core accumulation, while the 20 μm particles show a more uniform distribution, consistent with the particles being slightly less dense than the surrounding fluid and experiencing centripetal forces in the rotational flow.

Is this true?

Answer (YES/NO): NO